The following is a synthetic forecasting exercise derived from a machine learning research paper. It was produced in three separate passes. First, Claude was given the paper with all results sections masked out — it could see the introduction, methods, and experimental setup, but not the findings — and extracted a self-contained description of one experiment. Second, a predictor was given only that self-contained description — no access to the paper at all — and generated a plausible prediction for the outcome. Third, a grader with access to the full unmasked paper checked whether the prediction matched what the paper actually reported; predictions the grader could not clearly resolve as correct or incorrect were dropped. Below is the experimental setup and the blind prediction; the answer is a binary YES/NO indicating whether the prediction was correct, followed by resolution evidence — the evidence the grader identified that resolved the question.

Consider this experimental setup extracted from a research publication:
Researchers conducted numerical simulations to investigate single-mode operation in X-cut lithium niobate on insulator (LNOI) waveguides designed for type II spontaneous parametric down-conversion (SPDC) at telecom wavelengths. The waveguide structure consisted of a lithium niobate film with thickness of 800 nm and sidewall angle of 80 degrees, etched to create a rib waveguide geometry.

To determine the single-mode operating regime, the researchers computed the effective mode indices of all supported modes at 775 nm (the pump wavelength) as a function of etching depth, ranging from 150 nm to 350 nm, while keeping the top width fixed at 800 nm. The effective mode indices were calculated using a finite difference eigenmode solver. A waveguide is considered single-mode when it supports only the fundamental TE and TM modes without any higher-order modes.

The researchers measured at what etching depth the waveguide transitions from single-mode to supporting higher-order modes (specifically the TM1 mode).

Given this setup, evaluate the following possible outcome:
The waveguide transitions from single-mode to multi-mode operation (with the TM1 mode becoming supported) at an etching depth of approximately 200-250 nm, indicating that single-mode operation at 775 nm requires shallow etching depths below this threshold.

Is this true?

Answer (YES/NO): NO